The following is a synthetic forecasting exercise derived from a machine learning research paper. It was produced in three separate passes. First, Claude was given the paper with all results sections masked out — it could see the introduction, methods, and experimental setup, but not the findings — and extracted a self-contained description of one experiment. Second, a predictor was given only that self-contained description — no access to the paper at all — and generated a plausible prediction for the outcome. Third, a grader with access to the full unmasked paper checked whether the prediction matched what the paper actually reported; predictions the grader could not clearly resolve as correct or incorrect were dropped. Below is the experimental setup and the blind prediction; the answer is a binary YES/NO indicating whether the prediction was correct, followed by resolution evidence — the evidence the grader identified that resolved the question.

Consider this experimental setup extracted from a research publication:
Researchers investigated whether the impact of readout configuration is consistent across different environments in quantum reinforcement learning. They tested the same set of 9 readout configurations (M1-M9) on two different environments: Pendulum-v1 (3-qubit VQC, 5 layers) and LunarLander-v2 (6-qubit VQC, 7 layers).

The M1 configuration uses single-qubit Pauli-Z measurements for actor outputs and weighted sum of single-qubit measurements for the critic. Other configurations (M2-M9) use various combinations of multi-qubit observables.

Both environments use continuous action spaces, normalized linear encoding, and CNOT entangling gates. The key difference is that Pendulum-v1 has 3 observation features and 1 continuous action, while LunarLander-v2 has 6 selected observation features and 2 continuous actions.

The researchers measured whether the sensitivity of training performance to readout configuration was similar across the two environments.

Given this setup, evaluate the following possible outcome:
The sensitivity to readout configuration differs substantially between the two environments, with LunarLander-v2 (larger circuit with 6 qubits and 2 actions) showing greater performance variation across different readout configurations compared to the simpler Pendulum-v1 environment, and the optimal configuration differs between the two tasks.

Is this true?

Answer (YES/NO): NO